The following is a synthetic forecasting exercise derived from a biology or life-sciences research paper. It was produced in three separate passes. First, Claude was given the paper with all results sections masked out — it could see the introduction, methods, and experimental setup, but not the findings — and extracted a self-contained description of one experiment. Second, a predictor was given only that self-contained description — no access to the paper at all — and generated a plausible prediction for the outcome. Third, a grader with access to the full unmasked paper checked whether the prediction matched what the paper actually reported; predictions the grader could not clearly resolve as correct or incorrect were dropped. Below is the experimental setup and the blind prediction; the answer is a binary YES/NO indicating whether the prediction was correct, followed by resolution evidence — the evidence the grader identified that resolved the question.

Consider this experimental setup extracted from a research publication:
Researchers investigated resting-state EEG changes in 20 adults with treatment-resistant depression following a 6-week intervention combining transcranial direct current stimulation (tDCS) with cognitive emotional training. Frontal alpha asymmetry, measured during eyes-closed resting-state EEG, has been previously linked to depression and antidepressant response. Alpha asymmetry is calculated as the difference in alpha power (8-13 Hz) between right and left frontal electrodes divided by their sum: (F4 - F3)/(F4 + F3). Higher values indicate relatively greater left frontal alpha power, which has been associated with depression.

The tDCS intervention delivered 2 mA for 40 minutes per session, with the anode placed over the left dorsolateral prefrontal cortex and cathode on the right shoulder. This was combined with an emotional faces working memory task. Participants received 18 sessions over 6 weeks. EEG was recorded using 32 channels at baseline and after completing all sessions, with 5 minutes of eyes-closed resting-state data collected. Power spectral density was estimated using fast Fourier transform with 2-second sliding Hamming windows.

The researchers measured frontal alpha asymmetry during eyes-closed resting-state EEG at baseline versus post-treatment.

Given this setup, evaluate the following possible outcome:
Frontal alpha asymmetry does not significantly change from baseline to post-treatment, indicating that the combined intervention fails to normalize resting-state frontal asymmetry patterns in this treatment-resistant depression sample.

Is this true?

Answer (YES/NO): YES